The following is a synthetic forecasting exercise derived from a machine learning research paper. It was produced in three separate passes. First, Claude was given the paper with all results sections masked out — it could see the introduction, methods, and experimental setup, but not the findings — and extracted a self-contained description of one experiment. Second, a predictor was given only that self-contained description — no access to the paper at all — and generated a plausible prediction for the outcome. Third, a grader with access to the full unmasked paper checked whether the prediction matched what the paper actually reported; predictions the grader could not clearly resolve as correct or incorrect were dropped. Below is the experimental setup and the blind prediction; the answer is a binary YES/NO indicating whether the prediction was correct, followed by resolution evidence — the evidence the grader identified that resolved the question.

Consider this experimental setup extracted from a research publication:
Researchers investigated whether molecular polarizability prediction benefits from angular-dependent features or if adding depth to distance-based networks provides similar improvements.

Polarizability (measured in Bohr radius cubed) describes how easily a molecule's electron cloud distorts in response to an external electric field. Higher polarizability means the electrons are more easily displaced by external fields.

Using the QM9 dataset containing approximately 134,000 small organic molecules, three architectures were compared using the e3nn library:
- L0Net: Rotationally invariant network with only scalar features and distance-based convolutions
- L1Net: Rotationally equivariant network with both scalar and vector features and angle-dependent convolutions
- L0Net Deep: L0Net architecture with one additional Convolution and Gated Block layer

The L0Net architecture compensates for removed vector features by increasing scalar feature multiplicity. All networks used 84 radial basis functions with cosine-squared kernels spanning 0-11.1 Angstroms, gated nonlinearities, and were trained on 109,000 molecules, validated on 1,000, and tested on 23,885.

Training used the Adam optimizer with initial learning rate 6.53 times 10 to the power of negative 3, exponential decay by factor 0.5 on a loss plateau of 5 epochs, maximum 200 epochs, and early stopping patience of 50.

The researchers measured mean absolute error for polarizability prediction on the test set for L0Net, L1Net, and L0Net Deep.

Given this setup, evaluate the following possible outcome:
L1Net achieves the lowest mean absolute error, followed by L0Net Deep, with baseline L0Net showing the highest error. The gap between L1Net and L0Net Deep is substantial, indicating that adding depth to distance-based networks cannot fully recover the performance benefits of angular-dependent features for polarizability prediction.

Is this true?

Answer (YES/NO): NO